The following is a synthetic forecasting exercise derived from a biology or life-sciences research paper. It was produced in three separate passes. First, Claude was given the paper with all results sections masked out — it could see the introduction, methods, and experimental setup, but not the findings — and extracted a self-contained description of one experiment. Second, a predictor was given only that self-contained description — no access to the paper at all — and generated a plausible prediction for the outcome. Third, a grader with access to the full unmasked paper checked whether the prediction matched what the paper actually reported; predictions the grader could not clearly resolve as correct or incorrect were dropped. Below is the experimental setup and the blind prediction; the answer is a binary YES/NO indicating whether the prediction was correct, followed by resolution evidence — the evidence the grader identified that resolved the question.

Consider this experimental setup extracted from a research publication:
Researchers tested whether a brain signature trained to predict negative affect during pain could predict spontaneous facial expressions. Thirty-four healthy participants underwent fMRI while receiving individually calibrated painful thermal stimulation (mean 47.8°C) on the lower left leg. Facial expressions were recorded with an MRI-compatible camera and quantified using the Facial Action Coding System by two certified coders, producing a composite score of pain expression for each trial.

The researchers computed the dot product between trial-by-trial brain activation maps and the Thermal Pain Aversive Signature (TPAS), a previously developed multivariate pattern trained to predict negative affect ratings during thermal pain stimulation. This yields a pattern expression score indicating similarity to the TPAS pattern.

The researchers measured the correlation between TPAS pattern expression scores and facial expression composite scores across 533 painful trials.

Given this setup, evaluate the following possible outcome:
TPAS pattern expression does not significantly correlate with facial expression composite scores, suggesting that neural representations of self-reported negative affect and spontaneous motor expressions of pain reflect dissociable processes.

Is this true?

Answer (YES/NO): YES